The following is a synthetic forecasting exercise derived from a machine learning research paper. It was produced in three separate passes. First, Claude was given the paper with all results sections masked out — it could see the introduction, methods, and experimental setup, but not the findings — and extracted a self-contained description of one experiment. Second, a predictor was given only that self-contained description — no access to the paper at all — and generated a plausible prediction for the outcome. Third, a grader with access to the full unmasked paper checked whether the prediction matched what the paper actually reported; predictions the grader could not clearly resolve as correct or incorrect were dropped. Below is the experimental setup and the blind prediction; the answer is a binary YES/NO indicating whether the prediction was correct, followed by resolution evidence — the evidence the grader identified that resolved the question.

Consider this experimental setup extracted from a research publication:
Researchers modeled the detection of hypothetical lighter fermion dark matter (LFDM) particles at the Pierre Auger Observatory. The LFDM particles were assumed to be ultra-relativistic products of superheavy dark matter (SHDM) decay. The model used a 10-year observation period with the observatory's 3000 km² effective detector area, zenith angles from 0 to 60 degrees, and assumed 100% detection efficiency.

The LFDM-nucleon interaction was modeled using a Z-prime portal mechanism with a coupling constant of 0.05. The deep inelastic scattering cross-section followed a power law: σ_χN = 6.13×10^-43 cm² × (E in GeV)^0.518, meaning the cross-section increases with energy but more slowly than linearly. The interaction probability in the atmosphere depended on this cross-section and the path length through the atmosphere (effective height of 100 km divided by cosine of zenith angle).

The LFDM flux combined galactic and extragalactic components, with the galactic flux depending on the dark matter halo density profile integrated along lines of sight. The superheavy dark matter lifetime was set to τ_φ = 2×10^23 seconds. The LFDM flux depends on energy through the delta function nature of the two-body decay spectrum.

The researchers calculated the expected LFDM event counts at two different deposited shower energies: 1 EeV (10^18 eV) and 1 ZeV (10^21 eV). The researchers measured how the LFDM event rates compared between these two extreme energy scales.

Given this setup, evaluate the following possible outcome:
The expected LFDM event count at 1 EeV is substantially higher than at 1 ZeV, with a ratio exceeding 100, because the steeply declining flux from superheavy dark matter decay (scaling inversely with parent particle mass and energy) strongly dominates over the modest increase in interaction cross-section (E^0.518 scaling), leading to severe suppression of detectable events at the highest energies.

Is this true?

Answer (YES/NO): YES